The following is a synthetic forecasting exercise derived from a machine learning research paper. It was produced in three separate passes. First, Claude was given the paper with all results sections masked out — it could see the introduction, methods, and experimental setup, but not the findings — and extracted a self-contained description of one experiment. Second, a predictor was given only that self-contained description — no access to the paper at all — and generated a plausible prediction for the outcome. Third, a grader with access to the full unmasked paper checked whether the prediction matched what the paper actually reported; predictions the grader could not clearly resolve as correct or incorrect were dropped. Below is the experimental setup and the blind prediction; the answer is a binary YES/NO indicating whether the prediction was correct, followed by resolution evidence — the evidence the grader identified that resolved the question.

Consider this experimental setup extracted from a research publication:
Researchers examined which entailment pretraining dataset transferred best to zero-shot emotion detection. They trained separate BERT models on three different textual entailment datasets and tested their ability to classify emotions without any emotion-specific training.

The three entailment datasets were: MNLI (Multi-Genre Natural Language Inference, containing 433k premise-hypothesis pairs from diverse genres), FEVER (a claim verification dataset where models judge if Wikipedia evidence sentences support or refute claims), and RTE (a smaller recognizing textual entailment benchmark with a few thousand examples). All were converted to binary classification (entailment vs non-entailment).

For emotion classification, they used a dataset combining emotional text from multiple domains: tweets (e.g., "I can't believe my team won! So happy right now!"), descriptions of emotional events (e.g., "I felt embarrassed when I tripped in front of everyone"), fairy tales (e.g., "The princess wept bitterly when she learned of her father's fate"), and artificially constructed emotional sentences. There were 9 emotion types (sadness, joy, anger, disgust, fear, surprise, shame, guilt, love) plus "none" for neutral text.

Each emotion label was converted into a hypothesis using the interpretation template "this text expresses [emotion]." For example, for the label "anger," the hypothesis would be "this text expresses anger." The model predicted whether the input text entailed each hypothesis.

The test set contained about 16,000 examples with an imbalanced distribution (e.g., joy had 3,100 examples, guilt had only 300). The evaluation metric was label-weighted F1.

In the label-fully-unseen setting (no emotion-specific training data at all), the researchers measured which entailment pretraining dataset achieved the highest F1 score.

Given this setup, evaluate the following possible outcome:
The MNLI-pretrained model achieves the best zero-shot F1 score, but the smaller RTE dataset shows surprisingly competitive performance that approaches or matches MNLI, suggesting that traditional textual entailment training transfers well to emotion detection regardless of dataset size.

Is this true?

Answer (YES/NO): NO